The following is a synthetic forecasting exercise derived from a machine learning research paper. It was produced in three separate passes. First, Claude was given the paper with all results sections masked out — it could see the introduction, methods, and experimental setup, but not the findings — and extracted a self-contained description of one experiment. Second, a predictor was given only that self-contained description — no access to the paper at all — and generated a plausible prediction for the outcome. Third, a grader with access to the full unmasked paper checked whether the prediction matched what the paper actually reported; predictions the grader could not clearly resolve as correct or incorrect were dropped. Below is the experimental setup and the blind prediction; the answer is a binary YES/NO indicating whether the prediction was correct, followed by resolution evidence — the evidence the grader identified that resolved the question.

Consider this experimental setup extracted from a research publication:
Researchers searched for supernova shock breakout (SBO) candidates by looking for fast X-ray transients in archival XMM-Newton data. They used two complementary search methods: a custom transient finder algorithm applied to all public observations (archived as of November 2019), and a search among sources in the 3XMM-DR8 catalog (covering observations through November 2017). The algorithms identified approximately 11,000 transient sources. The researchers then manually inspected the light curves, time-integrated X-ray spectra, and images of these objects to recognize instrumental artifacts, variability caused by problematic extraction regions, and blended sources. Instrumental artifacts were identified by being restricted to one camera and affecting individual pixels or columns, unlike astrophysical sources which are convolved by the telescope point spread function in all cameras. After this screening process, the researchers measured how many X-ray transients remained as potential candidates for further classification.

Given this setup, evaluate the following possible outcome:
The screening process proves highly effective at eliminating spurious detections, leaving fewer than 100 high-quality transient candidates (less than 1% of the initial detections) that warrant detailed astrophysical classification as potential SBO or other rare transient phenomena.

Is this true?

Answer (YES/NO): NO